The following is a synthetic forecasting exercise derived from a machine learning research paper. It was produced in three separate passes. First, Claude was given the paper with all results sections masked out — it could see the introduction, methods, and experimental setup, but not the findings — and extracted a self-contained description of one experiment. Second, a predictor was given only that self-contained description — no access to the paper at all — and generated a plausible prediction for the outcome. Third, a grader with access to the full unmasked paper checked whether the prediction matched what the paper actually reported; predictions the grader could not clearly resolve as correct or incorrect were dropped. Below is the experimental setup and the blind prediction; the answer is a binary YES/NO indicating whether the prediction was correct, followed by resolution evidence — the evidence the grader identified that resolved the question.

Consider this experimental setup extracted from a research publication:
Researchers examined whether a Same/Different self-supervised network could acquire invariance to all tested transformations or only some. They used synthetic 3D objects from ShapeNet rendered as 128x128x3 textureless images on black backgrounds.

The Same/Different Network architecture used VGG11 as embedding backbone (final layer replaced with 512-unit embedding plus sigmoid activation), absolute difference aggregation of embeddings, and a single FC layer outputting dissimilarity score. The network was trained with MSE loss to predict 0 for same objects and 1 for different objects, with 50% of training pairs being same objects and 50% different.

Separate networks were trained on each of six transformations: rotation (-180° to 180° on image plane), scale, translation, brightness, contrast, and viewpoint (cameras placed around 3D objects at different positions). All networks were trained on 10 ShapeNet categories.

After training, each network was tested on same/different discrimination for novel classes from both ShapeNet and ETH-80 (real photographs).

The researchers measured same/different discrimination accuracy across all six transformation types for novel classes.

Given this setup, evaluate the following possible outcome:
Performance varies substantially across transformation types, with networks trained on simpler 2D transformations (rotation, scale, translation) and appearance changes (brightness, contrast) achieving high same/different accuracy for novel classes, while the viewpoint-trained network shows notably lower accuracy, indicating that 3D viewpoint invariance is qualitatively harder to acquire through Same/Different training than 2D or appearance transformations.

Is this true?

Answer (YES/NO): YES